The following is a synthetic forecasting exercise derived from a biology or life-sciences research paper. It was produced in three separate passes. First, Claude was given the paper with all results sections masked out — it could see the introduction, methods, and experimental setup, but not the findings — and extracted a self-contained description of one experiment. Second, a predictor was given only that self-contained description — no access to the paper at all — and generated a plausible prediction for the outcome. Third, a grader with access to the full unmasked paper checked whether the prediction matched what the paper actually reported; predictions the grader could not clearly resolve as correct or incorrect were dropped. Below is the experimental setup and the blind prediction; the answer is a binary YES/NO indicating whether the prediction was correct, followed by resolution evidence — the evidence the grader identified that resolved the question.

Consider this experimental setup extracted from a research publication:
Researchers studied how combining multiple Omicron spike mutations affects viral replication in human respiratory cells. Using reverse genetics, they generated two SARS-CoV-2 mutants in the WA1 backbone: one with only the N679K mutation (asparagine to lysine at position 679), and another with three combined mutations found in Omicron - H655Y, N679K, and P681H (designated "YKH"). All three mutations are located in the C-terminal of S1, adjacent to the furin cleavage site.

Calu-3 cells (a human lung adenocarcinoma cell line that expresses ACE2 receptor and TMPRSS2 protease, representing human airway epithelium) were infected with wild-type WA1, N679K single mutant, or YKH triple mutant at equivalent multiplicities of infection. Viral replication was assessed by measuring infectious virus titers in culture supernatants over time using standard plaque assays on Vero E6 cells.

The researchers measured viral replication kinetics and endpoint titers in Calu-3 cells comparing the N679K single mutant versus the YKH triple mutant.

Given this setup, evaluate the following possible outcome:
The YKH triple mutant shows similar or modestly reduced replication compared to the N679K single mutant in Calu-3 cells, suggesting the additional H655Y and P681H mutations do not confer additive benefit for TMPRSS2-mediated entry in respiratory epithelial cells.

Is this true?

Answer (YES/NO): NO